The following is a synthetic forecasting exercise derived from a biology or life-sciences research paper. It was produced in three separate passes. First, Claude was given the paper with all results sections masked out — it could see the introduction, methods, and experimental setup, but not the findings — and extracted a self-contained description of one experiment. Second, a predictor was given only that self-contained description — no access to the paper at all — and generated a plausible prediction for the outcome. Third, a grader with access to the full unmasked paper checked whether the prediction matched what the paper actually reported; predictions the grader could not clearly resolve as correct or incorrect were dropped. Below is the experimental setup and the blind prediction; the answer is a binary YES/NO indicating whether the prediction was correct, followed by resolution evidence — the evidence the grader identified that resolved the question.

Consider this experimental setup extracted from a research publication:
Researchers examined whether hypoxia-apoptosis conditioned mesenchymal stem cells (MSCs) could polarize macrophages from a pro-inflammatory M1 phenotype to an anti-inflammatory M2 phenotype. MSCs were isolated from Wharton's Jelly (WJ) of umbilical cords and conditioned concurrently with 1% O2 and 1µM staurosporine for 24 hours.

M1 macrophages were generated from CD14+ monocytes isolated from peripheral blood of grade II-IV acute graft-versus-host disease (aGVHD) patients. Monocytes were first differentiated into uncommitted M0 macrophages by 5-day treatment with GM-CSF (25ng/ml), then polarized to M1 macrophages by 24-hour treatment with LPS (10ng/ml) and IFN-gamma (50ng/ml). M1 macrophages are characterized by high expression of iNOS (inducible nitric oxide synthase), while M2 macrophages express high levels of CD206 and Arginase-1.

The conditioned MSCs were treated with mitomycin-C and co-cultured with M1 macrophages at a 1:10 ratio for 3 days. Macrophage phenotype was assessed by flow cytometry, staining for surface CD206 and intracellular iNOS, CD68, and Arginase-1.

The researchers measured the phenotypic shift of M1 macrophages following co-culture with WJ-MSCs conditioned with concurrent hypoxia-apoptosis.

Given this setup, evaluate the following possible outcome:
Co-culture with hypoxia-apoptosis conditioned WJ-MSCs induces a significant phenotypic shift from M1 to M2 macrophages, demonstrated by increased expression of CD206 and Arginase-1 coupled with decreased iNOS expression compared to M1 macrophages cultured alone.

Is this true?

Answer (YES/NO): YES